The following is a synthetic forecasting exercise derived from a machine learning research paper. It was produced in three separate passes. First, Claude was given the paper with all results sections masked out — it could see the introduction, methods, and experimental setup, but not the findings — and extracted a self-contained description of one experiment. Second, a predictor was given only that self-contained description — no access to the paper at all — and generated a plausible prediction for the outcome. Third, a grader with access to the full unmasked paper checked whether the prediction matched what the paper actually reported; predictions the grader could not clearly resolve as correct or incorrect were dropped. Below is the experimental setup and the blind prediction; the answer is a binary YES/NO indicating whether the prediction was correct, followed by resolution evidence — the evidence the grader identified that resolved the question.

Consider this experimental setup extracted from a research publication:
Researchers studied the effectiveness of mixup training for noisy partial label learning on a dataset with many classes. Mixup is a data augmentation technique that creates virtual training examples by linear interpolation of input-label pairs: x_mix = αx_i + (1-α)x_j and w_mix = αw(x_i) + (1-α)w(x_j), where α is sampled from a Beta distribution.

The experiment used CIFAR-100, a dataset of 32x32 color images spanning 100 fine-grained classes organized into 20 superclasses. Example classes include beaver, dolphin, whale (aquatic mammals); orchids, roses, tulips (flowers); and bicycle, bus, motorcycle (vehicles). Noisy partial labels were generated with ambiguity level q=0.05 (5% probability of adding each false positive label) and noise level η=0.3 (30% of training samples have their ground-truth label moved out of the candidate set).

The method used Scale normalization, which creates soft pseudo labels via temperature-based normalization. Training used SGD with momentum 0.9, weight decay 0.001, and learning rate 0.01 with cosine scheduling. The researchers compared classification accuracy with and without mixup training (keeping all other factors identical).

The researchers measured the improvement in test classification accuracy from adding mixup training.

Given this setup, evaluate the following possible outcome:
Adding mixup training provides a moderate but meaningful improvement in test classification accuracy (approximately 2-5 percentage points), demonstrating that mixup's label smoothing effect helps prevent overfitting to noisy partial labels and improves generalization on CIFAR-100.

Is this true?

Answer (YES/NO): YES